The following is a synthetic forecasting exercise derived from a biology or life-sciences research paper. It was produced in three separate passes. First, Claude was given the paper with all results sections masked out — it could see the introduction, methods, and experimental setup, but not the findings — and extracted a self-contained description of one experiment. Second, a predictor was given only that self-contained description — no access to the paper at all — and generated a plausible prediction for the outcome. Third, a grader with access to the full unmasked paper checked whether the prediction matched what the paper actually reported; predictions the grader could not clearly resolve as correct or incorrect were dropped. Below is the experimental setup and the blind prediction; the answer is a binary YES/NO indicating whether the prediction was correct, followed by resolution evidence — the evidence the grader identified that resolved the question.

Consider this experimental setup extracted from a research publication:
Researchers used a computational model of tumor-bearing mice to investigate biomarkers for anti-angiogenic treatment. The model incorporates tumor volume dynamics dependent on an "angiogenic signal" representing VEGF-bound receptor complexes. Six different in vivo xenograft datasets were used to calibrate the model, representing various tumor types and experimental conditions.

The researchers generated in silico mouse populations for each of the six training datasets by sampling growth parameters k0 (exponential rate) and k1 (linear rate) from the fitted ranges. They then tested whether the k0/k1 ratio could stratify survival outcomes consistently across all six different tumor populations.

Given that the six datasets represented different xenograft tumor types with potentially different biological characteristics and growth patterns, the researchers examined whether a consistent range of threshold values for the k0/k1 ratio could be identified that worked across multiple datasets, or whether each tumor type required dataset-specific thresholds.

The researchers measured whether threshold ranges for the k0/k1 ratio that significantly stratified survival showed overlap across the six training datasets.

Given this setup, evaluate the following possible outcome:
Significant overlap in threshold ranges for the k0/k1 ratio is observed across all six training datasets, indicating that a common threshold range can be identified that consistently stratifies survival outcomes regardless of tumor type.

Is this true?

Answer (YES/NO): YES